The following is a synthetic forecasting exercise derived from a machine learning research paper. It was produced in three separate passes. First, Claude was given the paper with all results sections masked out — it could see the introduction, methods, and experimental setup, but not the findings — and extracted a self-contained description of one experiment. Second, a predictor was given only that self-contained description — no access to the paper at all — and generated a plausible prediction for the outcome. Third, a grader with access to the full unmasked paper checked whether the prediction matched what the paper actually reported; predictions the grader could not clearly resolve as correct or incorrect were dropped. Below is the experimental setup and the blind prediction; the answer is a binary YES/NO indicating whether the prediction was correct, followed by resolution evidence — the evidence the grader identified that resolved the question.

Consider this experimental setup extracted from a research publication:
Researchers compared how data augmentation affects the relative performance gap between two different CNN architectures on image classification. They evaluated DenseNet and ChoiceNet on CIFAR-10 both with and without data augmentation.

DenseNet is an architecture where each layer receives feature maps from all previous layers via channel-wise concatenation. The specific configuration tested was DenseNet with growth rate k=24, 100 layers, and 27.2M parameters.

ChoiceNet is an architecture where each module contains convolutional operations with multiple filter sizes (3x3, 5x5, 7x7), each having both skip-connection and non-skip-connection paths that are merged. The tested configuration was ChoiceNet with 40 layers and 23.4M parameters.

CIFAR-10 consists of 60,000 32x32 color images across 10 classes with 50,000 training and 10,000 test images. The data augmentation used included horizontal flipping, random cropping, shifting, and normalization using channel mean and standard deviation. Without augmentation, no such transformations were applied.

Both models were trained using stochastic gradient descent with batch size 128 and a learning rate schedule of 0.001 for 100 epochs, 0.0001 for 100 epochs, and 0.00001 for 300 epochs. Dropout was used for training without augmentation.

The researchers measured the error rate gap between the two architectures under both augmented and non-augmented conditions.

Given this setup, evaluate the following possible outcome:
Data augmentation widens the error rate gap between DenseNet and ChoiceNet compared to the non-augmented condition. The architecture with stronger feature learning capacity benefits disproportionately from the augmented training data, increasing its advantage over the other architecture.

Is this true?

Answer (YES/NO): NO